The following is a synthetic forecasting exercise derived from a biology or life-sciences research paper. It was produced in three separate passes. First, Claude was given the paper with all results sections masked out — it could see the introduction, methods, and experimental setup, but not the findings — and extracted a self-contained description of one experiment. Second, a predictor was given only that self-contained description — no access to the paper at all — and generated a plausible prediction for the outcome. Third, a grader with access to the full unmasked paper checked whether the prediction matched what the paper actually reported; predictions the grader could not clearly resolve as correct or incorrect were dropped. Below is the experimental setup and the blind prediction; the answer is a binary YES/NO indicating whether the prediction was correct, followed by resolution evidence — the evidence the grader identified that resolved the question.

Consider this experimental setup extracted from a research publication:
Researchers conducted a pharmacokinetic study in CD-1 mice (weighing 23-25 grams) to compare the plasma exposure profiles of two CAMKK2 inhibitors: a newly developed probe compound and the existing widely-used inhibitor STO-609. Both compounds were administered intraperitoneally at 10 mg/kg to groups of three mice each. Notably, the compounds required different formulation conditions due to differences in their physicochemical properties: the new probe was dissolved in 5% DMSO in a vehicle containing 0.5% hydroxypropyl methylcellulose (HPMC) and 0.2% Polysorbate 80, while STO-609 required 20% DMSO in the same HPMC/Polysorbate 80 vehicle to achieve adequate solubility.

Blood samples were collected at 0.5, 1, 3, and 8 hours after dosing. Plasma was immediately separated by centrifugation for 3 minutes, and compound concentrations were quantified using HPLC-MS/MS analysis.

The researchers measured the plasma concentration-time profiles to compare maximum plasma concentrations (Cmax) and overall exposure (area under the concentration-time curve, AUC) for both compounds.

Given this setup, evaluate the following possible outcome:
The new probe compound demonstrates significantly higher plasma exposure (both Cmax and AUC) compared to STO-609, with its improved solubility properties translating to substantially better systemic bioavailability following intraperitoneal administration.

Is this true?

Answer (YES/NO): NO